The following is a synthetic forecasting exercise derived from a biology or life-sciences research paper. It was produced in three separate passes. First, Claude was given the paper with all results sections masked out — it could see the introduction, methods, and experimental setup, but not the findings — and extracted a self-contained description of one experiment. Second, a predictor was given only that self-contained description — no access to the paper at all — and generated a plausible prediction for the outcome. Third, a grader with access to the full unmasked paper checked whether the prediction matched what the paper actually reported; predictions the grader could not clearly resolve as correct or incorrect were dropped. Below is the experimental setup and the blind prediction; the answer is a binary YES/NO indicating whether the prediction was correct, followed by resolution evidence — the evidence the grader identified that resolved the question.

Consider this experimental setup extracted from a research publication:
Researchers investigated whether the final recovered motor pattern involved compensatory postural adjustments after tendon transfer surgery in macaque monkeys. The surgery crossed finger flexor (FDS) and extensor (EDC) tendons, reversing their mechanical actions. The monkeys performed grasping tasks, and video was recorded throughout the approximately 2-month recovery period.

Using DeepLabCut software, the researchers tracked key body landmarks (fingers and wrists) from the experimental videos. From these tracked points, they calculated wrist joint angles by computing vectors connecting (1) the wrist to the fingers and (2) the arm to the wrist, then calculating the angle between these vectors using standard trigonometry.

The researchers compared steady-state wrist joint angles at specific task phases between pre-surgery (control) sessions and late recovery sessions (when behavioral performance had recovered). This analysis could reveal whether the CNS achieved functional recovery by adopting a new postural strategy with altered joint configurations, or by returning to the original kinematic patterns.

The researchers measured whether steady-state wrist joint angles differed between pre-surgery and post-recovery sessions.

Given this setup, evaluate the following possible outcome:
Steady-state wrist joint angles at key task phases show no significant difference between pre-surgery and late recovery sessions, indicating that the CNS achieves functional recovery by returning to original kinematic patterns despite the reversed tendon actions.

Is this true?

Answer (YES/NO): NO